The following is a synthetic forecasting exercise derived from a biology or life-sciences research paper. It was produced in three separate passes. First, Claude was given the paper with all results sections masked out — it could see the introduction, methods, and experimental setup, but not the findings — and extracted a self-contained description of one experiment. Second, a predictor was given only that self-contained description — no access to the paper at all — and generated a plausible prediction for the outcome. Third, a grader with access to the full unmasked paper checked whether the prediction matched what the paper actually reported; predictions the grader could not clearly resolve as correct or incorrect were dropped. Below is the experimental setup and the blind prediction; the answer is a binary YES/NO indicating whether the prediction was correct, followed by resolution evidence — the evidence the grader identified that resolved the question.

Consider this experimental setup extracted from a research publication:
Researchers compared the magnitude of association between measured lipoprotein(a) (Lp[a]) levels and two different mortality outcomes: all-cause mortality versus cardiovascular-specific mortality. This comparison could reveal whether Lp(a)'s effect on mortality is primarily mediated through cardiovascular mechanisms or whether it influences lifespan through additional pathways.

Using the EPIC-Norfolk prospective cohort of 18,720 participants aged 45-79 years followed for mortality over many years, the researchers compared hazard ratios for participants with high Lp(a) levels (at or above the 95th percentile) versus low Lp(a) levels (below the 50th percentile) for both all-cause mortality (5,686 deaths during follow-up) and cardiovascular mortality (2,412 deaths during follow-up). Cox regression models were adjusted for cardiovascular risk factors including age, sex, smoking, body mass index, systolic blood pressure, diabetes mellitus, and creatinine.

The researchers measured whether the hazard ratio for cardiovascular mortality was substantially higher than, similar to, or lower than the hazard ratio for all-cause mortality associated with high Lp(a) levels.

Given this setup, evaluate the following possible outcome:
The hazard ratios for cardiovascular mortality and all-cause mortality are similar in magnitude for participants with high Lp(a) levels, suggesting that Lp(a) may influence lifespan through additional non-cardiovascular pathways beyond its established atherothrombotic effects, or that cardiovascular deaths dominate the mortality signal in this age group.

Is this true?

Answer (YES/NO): NO